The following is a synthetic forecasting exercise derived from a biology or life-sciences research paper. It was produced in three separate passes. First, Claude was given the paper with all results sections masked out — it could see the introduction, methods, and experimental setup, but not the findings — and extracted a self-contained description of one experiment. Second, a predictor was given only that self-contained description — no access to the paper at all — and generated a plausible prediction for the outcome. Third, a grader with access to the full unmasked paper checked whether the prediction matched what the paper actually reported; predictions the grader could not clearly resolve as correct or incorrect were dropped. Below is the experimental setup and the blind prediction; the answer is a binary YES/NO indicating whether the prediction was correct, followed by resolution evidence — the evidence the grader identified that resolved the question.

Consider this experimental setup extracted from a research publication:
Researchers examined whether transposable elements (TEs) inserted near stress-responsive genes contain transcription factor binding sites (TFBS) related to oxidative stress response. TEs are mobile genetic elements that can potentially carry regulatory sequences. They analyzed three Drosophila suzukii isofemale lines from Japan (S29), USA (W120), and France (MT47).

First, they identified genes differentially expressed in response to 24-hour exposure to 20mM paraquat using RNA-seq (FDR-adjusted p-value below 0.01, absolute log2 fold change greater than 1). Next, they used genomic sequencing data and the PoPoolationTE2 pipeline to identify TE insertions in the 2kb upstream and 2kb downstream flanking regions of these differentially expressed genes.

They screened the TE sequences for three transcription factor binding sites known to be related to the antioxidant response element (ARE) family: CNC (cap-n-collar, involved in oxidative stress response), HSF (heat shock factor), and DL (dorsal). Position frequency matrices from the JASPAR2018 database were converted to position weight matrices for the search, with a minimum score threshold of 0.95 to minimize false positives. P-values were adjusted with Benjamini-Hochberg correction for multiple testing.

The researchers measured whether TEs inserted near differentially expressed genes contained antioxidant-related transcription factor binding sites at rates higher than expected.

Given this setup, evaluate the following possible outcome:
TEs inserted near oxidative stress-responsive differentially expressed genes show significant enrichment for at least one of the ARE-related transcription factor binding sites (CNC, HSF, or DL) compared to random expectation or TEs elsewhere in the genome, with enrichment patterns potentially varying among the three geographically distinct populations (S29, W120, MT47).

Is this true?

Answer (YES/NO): NO